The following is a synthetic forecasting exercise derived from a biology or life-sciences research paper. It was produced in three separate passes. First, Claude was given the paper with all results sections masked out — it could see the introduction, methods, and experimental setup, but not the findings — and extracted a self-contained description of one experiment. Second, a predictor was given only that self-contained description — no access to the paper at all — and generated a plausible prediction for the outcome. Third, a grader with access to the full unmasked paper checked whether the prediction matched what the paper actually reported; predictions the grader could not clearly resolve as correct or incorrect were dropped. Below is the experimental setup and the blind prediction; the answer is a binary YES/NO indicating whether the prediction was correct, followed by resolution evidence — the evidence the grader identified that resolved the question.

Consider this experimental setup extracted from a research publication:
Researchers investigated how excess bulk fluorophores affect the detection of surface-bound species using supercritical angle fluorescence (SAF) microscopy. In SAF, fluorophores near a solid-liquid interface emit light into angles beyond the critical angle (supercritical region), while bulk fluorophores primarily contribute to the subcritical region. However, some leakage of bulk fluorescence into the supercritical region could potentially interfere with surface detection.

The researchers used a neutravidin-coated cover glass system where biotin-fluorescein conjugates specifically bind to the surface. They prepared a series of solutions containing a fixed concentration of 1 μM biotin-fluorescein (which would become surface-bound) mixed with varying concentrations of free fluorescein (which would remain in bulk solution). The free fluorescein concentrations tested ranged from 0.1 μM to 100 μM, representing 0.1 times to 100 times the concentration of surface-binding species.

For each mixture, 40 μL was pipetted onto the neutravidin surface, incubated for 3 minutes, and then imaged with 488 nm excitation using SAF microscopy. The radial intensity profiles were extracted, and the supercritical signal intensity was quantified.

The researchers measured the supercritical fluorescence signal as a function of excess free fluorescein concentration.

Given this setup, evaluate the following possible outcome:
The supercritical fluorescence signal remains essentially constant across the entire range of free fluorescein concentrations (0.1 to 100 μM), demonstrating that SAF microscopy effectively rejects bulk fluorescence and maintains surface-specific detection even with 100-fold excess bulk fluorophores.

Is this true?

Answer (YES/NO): NO